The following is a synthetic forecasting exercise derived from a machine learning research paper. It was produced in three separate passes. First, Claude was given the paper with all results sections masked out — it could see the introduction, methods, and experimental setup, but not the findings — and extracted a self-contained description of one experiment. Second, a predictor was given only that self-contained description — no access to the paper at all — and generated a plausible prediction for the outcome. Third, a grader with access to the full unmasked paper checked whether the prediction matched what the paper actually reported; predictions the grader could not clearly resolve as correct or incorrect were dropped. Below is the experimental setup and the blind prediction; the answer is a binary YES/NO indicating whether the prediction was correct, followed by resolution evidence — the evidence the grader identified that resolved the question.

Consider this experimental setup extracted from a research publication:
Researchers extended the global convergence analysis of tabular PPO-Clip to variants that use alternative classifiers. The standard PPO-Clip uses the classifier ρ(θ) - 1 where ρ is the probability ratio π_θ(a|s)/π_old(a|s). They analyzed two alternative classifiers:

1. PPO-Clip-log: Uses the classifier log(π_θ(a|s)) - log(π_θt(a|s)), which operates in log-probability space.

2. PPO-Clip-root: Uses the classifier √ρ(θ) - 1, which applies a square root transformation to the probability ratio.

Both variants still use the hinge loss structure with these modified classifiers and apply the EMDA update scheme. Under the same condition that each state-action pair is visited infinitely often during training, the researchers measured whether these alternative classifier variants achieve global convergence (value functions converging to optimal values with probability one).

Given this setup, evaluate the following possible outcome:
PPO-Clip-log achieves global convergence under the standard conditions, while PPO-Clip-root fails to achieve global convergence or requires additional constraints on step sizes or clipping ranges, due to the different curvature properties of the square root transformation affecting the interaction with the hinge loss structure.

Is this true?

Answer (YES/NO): NO